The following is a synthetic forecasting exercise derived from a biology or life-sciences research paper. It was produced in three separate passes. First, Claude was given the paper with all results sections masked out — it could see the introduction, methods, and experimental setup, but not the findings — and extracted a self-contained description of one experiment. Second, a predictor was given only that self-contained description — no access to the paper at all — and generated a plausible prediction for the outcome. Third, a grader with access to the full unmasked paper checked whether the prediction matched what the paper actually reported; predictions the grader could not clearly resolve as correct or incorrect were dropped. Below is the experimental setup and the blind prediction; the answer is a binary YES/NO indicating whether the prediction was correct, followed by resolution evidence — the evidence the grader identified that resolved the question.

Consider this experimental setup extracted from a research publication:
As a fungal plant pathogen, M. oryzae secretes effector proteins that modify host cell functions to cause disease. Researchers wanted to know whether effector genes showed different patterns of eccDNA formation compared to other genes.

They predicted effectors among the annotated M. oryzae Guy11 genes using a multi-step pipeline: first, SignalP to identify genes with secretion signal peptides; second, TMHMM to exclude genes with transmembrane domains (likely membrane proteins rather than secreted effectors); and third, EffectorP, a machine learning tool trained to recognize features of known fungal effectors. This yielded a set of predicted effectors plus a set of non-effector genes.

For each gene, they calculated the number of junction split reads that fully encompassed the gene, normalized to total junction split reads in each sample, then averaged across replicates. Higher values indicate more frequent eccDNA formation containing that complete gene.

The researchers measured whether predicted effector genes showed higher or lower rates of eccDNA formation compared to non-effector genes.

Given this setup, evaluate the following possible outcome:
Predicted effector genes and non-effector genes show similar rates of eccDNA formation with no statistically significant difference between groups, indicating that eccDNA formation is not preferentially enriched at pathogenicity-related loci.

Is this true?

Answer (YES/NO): NO